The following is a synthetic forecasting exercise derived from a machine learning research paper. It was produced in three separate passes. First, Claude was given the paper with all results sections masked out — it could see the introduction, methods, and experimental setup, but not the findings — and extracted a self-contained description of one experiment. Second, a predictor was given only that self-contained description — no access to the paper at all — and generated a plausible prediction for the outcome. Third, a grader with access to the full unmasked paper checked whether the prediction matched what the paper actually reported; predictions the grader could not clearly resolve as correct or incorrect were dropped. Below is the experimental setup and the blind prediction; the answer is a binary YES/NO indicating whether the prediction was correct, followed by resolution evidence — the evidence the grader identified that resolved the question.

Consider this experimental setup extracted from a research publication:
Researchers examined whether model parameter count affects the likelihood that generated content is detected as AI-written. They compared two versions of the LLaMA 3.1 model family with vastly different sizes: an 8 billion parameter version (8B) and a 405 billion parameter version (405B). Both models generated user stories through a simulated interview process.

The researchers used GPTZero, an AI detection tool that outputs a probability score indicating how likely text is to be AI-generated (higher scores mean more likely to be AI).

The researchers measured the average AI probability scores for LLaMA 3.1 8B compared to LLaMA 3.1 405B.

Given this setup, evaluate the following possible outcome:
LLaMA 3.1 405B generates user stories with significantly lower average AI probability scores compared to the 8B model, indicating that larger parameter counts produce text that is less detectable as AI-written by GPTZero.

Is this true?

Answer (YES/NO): NO